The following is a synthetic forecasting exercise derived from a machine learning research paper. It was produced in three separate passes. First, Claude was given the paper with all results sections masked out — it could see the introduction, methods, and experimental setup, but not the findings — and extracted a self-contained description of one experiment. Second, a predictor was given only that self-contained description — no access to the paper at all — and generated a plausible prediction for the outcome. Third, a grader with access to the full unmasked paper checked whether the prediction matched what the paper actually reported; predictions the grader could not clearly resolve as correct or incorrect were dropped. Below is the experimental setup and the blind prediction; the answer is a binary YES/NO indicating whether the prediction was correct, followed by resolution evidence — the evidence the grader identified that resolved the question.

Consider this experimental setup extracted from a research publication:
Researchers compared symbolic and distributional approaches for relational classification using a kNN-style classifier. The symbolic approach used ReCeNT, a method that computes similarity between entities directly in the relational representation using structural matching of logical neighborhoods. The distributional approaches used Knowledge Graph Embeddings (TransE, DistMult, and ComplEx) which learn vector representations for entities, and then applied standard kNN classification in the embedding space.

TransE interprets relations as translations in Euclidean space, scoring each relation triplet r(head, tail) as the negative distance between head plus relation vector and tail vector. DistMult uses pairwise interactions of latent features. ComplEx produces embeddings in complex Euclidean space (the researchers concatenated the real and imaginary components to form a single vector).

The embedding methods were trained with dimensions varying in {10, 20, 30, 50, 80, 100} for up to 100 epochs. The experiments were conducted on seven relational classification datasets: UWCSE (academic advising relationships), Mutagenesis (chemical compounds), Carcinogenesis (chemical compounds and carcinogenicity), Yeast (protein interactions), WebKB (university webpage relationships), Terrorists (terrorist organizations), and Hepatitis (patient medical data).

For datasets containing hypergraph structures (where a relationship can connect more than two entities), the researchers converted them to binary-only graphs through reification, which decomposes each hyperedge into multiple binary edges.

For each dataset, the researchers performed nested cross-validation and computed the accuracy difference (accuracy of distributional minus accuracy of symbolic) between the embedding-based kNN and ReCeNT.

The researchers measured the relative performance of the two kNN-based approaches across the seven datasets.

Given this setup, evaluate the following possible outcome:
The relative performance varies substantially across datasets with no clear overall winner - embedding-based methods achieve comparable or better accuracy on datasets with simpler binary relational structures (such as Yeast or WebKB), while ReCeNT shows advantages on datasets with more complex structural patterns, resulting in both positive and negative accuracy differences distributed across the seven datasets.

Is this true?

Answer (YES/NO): NO